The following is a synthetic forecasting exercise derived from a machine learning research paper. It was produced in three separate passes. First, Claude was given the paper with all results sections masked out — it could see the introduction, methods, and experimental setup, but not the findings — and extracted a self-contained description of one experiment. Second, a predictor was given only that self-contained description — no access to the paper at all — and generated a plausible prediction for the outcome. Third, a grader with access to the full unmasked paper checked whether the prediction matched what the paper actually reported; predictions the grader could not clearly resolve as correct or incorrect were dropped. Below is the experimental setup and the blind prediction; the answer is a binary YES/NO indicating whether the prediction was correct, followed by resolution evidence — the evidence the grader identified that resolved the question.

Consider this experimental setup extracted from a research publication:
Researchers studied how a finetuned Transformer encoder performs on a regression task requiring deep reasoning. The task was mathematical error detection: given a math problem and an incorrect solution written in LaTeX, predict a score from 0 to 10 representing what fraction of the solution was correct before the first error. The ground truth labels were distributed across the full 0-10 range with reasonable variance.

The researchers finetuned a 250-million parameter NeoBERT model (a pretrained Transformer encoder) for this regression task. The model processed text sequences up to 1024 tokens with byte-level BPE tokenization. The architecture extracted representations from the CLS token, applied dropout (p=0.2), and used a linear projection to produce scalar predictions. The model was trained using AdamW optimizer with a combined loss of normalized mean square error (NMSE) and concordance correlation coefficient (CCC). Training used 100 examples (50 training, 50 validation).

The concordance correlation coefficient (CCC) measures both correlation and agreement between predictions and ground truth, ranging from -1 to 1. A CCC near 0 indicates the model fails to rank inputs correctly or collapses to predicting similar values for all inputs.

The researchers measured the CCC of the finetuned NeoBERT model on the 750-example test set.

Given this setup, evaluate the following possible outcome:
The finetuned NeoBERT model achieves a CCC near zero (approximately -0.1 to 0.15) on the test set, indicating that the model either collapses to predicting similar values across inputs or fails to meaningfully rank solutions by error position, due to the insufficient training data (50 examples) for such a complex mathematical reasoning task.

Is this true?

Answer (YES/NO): YES